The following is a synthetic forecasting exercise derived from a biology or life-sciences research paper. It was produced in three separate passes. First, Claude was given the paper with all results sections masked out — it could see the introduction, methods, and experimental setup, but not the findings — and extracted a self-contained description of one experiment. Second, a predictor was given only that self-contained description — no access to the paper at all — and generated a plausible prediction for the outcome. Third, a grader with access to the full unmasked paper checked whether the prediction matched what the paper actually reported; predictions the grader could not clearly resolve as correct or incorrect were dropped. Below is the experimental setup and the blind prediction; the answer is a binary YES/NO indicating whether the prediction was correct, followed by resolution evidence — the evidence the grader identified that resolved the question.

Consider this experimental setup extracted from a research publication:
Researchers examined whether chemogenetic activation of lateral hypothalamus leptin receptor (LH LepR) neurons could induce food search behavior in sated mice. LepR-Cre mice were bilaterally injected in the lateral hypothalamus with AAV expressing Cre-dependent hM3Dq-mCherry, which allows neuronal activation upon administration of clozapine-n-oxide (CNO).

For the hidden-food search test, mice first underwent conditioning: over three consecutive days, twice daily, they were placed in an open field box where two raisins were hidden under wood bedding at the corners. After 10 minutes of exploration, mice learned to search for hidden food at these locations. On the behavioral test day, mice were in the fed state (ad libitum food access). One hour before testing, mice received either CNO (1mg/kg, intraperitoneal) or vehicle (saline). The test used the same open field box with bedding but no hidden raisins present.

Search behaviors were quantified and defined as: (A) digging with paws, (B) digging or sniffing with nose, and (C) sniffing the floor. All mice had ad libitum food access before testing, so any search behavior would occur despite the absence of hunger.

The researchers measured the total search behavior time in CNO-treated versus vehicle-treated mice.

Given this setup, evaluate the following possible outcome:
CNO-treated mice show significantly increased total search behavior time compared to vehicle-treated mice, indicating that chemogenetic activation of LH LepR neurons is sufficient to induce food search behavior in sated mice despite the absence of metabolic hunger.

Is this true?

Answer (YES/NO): YES